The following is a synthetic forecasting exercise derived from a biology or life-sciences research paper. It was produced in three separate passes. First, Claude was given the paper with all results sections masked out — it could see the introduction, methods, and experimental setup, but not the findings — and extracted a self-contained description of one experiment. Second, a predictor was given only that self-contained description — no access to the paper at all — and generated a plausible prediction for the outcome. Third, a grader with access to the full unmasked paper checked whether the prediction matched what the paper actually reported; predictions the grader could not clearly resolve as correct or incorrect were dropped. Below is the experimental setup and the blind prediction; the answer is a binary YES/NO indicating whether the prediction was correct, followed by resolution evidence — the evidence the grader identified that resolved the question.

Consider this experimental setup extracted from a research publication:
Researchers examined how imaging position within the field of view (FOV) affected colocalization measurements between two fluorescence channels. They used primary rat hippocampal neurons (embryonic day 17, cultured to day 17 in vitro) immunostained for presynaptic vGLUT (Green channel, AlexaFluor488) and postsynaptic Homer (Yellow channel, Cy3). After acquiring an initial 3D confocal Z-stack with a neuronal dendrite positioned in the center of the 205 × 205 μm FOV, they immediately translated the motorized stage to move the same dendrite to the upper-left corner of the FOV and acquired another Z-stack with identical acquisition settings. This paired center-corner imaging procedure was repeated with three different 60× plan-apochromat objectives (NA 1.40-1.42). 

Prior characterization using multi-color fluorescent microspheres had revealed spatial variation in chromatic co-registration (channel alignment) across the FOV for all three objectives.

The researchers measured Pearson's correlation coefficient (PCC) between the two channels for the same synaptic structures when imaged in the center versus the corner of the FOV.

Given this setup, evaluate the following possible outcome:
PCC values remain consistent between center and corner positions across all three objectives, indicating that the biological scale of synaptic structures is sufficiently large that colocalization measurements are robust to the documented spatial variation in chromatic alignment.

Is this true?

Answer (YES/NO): NO